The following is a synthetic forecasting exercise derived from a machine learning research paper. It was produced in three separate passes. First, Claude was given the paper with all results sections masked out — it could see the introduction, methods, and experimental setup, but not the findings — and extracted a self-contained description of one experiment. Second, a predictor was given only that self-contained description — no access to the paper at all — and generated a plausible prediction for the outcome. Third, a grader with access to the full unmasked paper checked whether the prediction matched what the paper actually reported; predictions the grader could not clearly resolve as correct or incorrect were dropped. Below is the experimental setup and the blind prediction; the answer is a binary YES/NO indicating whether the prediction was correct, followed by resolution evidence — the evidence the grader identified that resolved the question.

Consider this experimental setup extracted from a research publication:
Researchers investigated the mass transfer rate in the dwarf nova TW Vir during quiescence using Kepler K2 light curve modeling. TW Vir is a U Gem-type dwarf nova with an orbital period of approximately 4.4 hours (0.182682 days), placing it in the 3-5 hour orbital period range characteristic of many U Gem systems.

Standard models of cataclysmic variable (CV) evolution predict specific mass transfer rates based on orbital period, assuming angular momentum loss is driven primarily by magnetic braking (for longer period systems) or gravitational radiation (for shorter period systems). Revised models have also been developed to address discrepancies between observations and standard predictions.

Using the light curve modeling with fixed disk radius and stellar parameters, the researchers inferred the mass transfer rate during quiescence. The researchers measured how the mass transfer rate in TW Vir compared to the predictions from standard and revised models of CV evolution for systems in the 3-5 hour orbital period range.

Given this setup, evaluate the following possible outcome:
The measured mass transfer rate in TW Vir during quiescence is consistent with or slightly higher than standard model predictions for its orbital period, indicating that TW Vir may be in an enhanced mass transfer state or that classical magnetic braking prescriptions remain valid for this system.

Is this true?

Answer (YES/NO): NO